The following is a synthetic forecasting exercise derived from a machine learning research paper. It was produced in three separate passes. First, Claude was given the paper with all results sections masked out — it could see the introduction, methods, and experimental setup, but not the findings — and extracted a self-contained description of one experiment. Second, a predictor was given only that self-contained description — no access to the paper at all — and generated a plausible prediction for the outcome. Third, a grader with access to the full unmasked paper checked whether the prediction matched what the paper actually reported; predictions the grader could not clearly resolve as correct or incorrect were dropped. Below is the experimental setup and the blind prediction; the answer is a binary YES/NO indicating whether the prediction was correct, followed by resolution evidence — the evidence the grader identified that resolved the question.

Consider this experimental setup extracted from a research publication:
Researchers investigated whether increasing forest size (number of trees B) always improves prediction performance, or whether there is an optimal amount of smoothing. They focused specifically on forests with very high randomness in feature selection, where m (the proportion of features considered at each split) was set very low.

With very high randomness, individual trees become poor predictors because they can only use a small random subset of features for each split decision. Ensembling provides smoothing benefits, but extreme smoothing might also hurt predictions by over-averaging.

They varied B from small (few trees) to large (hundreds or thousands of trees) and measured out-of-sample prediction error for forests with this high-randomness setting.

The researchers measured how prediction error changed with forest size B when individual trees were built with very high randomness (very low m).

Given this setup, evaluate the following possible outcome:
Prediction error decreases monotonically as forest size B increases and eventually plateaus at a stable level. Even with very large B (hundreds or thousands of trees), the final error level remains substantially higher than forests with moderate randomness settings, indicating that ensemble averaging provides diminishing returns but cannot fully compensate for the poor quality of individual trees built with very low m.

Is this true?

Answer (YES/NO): YES